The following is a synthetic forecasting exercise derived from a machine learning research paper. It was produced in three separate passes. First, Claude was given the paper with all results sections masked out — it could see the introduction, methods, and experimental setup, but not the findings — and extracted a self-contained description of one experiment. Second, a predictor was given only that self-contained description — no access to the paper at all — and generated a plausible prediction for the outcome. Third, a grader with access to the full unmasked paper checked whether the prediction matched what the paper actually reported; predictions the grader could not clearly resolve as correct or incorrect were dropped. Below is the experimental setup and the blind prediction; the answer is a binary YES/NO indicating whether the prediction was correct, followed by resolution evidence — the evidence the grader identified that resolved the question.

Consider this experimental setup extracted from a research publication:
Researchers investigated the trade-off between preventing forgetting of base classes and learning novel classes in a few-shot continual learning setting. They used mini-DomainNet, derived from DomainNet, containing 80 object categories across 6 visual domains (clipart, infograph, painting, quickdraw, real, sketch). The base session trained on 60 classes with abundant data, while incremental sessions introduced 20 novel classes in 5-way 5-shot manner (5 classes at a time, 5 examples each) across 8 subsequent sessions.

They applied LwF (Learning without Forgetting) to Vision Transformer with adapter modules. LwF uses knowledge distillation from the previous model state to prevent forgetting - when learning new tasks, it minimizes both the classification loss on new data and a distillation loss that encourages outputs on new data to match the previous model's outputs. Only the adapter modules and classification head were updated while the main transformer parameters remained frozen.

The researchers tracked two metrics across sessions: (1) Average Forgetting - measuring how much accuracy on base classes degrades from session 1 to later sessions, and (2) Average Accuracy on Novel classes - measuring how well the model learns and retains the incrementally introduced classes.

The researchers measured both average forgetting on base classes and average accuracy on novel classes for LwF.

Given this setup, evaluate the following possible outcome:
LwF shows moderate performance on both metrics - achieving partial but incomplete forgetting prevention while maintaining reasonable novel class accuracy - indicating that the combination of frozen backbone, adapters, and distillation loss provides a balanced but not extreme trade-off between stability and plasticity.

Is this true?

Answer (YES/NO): NO